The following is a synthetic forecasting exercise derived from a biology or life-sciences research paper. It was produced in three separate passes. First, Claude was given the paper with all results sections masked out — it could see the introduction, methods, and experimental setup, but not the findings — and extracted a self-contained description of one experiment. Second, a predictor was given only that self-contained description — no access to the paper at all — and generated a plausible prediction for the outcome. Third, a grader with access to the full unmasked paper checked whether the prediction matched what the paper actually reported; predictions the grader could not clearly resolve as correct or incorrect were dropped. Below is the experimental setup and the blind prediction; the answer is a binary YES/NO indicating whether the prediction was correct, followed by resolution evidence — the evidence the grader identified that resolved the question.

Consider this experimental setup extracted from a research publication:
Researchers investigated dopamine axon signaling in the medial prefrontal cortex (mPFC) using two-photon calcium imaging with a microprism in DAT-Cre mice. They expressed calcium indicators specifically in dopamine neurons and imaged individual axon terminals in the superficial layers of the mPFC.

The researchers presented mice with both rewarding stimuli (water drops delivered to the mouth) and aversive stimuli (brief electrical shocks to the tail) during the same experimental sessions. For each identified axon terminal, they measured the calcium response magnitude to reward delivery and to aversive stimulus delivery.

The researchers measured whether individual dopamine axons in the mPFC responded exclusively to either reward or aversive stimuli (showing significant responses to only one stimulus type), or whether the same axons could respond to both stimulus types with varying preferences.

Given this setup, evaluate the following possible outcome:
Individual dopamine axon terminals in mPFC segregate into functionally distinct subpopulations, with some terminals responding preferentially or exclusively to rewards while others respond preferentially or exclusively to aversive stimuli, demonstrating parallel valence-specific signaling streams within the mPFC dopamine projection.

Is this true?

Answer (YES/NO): YES